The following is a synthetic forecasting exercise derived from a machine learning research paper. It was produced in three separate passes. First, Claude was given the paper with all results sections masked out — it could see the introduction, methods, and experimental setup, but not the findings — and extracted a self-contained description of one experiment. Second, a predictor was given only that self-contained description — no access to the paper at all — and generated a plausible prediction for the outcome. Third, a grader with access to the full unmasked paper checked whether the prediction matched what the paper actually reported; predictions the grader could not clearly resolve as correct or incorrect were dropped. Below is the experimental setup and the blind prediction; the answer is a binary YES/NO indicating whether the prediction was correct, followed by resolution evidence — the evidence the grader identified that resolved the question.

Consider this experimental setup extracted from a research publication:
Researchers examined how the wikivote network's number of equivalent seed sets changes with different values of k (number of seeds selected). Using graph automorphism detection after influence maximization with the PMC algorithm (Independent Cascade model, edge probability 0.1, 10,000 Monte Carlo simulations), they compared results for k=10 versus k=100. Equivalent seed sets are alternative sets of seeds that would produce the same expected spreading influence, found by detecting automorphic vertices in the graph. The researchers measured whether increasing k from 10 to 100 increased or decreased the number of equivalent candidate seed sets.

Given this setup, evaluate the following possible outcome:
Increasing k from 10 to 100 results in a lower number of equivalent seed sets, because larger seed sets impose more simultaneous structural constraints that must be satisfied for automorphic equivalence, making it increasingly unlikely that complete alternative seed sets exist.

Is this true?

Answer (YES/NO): YES